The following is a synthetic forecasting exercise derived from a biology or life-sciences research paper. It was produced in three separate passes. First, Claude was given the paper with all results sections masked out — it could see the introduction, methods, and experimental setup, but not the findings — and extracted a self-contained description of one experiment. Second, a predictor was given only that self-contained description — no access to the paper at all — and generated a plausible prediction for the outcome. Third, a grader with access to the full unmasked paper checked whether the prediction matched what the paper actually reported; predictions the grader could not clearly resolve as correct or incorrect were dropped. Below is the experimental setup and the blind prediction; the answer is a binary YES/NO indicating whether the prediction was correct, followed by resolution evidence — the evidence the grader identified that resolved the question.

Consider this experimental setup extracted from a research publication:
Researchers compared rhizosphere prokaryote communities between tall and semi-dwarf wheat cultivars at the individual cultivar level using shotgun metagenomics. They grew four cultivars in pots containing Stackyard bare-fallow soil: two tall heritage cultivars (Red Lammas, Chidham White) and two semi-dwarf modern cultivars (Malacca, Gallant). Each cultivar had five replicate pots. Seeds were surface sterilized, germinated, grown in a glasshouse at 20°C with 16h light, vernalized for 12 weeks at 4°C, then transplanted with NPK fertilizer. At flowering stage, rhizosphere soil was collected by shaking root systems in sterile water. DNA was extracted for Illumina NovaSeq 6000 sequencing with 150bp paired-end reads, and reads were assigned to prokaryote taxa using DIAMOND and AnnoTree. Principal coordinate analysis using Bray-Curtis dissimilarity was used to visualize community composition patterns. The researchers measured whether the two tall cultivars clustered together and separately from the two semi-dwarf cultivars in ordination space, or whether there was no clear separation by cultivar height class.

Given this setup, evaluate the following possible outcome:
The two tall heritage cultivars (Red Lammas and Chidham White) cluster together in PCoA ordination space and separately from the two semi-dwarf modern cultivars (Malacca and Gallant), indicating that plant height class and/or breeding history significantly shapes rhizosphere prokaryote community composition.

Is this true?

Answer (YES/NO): YES